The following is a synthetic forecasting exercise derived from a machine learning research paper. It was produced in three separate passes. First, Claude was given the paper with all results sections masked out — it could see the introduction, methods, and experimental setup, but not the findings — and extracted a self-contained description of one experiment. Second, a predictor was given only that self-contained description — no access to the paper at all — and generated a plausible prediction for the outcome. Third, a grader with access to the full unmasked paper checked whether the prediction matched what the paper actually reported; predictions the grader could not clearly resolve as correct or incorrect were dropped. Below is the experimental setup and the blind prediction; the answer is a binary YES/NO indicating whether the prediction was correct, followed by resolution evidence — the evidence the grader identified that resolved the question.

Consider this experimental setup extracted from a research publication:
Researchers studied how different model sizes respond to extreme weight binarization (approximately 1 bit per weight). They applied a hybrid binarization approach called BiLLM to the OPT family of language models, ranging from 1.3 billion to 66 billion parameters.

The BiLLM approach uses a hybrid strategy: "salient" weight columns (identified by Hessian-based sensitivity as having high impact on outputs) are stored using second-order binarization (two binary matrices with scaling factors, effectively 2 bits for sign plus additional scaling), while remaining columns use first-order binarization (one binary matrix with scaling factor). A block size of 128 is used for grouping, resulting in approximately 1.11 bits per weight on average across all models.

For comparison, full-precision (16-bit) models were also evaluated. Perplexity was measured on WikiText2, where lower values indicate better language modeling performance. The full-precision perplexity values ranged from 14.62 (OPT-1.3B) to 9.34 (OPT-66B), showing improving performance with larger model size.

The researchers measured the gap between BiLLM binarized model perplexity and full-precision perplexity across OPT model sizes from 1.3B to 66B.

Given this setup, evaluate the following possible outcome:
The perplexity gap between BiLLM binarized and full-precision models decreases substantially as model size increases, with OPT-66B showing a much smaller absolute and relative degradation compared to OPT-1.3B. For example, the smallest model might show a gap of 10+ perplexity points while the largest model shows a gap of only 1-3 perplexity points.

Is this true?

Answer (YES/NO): YES